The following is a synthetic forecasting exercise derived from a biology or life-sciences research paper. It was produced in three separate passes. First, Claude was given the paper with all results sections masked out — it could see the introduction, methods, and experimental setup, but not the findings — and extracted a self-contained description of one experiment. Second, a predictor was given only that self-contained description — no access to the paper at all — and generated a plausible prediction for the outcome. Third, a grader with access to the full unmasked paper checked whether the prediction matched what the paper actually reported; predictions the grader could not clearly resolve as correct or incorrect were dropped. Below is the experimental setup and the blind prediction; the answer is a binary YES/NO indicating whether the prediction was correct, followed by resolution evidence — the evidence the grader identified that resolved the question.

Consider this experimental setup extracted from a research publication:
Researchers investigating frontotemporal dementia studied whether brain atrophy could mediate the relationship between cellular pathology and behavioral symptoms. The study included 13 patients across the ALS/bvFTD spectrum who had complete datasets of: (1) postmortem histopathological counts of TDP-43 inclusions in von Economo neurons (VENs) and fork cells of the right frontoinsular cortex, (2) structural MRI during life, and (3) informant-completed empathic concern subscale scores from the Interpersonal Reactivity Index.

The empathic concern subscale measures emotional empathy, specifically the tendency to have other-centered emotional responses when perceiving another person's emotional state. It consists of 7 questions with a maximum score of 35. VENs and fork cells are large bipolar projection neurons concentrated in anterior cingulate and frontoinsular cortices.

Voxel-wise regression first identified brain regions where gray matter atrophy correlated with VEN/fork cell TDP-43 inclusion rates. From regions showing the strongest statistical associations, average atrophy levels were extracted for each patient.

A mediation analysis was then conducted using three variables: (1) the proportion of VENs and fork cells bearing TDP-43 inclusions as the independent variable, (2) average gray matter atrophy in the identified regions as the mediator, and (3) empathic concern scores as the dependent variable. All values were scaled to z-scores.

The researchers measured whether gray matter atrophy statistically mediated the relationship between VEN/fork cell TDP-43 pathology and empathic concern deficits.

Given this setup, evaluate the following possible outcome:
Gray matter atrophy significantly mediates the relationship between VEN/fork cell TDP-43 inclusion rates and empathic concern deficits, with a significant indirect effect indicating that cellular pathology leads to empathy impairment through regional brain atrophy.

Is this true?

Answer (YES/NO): YES